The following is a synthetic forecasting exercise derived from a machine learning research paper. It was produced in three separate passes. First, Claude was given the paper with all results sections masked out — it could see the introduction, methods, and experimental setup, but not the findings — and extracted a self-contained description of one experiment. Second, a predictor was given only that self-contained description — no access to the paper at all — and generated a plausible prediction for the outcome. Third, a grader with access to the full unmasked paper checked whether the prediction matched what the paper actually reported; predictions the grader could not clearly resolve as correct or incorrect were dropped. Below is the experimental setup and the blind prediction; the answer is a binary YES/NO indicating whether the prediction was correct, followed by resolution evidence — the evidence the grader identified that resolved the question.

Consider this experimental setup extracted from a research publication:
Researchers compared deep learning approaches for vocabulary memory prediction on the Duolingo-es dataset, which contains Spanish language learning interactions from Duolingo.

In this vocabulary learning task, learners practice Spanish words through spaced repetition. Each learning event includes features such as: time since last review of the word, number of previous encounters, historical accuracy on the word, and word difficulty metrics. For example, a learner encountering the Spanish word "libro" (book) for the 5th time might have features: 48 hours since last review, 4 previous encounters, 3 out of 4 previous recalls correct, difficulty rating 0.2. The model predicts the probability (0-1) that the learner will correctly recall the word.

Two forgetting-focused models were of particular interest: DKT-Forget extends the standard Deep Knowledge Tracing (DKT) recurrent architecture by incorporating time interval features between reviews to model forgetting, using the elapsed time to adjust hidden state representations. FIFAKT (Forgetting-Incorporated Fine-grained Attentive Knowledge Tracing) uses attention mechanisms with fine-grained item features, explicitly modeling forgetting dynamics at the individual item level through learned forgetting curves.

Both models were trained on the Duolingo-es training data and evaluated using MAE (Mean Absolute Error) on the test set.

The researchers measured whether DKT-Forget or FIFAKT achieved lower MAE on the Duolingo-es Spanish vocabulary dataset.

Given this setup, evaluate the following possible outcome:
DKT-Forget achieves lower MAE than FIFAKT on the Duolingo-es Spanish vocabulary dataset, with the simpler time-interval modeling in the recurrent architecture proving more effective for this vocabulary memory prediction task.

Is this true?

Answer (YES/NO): NO